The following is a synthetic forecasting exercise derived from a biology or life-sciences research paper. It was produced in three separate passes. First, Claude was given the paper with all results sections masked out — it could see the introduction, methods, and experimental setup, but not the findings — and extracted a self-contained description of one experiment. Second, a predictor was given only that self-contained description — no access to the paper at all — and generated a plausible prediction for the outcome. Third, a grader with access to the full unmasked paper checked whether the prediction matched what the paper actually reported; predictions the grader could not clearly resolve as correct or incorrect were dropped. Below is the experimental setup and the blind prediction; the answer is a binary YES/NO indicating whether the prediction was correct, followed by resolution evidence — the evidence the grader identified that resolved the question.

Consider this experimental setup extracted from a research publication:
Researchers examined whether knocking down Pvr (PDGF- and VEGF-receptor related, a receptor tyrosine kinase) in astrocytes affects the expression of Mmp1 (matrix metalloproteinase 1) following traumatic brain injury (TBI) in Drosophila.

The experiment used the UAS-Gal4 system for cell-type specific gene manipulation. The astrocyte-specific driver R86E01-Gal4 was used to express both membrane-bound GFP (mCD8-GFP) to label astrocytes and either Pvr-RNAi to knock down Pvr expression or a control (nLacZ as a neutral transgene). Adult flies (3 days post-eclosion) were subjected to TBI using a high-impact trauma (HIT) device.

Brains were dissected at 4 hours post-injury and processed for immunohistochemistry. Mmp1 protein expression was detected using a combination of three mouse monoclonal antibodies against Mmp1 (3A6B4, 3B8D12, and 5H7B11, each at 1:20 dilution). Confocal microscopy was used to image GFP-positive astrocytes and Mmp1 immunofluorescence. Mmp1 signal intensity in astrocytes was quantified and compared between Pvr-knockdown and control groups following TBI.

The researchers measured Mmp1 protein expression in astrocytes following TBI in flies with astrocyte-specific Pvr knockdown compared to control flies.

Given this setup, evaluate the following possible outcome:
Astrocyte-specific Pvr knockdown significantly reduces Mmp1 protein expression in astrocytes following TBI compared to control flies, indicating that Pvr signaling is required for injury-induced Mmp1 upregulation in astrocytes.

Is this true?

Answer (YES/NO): YES